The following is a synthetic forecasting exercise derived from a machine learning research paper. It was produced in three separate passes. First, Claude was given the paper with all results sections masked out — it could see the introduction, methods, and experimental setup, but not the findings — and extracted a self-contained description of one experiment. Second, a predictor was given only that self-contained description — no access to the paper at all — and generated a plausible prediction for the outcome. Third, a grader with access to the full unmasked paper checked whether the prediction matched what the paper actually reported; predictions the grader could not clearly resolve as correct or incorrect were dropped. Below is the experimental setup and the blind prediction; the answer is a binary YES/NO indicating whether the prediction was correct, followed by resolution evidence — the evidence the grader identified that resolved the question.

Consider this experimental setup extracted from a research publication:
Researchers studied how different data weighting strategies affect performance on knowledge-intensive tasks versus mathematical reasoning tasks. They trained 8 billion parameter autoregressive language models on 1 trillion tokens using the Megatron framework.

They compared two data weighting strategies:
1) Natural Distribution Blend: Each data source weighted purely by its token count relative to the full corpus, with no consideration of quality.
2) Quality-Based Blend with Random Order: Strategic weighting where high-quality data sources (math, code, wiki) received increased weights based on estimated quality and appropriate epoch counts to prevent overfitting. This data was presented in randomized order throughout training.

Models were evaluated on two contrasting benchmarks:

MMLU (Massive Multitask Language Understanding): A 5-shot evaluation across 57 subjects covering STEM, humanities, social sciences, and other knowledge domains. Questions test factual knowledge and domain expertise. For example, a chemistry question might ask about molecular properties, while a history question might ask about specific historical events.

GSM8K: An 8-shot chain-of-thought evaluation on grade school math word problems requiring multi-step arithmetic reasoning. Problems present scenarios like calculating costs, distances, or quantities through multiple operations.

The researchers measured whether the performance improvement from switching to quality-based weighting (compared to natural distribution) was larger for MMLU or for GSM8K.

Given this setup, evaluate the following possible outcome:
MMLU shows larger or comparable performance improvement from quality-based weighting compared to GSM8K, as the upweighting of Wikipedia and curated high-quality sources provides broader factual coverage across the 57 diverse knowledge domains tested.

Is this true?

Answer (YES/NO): NO